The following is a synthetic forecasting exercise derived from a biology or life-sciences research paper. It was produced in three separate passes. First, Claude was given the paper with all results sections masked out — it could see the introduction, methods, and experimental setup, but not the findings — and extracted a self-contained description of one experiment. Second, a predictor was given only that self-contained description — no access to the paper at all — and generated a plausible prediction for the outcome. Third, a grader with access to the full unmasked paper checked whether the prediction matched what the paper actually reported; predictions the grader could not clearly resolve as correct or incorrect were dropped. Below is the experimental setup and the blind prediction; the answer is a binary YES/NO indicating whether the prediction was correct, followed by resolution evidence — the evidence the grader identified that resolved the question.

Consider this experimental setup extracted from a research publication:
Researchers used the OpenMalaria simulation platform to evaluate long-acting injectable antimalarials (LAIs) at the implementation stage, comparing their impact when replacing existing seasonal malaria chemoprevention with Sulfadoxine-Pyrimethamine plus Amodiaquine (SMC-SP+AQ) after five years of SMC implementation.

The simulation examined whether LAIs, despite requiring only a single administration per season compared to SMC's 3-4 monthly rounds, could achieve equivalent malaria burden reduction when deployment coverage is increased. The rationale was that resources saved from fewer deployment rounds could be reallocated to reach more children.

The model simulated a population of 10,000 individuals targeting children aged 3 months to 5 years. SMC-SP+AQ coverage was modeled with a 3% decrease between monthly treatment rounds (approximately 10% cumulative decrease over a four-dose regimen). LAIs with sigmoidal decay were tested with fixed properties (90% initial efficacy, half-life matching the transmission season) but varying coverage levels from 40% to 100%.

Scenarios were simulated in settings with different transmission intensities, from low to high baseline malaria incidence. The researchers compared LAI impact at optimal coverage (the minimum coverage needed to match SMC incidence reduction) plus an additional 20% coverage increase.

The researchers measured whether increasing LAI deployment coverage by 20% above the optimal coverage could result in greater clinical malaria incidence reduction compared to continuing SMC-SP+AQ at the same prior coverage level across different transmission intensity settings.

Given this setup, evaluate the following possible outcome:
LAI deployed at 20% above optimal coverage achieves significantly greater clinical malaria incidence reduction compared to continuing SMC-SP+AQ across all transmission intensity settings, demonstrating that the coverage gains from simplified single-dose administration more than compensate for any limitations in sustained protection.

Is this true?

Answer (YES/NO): NO